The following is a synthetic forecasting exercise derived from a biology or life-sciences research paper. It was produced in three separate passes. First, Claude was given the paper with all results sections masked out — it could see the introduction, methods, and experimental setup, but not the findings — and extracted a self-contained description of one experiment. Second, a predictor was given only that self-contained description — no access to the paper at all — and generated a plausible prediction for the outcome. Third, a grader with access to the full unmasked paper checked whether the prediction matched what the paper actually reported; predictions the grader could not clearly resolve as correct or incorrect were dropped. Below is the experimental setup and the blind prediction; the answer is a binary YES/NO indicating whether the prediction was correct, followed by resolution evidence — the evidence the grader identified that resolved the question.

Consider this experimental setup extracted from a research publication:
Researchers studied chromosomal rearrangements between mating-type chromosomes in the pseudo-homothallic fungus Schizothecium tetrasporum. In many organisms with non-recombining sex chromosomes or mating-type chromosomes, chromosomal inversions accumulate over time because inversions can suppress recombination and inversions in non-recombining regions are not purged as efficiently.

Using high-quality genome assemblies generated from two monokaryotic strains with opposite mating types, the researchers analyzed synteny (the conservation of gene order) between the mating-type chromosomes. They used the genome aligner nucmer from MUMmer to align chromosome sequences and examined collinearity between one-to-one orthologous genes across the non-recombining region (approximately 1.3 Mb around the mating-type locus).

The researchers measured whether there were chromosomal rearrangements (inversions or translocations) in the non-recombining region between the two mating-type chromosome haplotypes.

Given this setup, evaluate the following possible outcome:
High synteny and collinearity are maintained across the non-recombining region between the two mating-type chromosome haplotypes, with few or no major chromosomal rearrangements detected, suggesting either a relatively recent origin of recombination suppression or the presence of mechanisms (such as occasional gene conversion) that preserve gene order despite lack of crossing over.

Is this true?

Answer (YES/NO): YES